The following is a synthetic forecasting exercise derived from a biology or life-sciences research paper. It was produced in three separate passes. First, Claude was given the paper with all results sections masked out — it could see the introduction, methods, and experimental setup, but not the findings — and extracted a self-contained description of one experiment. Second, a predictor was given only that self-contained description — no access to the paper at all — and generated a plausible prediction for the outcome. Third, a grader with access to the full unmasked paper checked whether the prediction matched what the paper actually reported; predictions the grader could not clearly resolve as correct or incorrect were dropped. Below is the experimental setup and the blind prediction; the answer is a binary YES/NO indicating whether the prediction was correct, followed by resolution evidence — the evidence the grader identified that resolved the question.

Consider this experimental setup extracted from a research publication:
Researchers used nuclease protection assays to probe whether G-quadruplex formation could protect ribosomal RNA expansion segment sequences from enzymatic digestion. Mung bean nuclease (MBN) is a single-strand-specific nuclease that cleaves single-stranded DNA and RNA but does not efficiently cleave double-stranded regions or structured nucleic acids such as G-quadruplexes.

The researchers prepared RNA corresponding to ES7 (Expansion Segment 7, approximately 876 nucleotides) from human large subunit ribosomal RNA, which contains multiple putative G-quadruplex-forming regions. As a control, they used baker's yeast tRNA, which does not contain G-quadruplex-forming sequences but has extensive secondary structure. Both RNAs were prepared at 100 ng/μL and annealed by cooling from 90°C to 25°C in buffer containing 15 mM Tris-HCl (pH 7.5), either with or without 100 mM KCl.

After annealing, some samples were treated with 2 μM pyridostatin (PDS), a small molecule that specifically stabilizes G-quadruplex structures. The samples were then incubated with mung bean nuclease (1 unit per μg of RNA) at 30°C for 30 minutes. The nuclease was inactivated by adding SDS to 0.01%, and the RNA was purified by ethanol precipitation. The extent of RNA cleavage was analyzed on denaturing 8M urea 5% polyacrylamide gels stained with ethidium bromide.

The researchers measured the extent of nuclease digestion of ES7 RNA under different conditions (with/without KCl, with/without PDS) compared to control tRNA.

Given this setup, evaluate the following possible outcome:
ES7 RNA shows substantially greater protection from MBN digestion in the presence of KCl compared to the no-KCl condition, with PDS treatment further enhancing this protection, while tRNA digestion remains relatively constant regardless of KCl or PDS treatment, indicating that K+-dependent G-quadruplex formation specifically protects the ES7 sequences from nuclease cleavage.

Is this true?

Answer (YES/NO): NO